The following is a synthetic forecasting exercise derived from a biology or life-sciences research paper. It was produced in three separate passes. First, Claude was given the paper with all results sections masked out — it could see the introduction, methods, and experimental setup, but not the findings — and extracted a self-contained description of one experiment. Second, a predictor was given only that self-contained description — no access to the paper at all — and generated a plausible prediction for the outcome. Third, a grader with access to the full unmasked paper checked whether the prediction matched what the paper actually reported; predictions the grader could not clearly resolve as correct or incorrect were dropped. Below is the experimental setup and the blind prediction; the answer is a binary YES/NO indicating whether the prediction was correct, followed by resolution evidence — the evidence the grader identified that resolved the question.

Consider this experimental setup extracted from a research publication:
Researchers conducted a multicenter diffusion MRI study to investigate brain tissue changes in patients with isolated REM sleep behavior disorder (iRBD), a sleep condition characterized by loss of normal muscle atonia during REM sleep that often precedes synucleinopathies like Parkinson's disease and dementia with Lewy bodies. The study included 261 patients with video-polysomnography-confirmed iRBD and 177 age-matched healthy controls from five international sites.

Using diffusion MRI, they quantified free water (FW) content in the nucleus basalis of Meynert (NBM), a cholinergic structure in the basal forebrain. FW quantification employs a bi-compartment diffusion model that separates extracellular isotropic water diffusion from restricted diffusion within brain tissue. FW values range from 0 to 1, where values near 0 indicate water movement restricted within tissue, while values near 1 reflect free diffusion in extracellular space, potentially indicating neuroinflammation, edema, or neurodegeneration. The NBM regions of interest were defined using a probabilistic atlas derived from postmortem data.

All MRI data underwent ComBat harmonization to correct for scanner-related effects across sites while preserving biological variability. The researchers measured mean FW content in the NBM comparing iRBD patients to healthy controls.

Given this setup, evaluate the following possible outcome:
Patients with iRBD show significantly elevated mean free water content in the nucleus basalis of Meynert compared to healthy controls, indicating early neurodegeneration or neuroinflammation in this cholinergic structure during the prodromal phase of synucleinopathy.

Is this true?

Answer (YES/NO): NO